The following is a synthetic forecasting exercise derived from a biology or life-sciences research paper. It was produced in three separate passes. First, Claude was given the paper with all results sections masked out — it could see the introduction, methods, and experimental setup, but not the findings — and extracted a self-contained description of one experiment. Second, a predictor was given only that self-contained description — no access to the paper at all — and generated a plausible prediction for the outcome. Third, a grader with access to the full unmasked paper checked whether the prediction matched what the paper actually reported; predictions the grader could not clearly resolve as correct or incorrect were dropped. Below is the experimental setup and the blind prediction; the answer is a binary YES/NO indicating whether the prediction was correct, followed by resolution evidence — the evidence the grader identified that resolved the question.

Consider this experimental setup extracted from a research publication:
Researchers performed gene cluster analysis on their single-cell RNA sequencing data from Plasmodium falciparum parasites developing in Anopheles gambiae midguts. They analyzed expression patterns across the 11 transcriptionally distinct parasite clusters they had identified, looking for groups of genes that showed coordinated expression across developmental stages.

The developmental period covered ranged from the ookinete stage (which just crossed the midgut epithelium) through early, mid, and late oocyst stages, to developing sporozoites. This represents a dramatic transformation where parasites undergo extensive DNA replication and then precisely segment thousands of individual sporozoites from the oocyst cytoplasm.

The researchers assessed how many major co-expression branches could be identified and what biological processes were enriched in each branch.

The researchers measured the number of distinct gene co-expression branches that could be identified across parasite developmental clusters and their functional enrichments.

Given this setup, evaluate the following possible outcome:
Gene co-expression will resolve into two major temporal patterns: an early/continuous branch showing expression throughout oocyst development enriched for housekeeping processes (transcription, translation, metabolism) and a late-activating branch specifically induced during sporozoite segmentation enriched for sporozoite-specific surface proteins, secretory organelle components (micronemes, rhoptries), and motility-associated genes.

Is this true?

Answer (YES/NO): NO